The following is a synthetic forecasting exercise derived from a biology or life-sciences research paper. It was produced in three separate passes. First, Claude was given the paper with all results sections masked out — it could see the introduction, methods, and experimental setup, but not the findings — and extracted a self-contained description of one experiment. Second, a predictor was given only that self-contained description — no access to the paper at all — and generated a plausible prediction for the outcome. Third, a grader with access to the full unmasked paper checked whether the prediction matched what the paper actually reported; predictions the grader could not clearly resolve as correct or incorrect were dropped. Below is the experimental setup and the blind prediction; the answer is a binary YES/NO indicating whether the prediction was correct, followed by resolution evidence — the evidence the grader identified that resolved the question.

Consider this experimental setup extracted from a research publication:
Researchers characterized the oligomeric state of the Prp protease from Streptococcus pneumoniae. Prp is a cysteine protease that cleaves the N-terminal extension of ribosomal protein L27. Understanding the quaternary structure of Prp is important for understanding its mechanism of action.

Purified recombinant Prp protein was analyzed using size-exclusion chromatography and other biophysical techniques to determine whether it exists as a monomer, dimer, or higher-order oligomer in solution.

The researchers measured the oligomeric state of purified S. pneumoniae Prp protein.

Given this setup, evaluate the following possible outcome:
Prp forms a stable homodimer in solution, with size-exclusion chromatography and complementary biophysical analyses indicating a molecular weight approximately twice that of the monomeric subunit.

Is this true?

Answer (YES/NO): NO